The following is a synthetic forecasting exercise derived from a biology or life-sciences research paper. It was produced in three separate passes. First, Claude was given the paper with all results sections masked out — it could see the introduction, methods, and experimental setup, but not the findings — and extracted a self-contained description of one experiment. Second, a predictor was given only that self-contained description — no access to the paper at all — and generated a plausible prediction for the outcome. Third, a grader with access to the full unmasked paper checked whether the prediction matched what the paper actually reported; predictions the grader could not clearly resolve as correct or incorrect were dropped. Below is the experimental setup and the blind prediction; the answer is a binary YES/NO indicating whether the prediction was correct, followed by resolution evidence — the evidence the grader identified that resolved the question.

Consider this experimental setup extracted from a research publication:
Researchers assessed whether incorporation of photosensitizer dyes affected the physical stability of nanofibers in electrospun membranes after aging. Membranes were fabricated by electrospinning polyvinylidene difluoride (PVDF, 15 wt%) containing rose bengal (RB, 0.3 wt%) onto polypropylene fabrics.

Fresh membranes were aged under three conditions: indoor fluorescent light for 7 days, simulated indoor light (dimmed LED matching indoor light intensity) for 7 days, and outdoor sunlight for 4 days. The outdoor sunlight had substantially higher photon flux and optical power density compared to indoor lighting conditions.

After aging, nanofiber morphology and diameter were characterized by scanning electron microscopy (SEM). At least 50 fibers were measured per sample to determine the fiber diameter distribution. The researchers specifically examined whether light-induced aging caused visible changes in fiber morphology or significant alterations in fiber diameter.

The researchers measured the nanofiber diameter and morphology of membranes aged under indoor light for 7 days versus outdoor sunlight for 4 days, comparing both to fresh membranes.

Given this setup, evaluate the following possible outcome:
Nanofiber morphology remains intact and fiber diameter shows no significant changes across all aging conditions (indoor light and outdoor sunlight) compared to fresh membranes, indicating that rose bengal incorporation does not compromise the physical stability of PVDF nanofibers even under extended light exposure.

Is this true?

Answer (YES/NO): YES